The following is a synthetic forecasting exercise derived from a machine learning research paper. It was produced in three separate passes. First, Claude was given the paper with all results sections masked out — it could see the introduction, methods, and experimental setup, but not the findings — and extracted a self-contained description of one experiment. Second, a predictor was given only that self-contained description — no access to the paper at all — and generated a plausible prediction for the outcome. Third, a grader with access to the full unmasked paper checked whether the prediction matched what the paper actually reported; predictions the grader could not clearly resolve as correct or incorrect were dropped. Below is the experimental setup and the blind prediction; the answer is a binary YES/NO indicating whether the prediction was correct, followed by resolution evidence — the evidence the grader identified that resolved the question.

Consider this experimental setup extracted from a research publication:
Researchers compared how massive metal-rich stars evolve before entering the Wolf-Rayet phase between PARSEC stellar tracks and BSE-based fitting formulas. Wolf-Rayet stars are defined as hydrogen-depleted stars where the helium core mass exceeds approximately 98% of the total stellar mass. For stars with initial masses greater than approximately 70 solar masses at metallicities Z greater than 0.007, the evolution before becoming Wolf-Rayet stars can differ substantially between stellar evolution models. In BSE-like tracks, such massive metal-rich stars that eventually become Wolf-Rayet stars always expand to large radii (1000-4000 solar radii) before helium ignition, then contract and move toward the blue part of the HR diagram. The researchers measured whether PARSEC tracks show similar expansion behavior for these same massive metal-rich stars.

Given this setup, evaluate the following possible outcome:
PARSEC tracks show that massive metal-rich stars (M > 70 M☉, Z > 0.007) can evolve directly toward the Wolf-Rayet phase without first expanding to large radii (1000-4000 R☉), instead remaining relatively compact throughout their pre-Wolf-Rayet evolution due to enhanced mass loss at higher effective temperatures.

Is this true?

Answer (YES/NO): YES